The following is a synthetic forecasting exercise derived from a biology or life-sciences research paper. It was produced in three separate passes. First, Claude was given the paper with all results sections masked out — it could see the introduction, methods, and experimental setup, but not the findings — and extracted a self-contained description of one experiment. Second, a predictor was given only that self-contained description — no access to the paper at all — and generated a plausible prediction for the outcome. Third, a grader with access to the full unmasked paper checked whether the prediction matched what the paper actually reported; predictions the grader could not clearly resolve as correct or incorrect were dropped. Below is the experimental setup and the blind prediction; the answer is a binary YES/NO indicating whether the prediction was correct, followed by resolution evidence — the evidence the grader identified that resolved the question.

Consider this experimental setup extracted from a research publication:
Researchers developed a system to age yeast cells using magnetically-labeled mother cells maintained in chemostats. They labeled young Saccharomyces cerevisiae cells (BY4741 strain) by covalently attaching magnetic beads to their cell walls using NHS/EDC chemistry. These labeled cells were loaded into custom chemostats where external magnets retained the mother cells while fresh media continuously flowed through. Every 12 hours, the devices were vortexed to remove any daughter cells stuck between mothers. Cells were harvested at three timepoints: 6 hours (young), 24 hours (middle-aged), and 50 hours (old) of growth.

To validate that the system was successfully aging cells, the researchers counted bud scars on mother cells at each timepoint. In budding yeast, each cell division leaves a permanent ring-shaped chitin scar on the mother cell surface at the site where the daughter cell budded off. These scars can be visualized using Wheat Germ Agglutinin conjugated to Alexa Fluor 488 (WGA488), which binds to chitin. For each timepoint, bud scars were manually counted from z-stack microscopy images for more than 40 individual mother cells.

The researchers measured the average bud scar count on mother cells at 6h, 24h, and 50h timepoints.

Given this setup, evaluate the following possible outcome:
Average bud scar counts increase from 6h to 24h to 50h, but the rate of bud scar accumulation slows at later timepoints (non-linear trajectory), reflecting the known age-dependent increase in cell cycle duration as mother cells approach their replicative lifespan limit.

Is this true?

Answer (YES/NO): YES